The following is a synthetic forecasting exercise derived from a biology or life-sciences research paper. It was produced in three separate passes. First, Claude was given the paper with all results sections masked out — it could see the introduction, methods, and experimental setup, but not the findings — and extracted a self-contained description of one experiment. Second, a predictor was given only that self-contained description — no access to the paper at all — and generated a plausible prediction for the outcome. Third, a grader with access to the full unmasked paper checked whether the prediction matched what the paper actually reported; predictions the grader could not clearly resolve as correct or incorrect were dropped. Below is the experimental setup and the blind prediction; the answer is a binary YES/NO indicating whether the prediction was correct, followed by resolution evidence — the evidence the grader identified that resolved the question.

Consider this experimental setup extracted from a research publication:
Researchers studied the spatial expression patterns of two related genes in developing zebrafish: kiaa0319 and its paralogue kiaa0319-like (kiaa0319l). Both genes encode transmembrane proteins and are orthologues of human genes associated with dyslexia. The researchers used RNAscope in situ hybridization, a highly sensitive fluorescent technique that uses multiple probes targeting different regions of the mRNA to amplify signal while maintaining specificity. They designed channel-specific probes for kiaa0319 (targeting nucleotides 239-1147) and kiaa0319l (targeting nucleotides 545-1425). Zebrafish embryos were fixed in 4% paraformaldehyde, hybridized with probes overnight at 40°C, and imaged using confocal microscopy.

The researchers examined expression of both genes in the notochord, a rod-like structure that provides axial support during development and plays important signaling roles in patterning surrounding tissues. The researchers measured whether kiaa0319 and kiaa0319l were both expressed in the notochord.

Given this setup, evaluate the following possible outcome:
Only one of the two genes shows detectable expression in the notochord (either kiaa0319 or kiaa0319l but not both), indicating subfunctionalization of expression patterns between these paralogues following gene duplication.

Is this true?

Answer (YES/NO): YES